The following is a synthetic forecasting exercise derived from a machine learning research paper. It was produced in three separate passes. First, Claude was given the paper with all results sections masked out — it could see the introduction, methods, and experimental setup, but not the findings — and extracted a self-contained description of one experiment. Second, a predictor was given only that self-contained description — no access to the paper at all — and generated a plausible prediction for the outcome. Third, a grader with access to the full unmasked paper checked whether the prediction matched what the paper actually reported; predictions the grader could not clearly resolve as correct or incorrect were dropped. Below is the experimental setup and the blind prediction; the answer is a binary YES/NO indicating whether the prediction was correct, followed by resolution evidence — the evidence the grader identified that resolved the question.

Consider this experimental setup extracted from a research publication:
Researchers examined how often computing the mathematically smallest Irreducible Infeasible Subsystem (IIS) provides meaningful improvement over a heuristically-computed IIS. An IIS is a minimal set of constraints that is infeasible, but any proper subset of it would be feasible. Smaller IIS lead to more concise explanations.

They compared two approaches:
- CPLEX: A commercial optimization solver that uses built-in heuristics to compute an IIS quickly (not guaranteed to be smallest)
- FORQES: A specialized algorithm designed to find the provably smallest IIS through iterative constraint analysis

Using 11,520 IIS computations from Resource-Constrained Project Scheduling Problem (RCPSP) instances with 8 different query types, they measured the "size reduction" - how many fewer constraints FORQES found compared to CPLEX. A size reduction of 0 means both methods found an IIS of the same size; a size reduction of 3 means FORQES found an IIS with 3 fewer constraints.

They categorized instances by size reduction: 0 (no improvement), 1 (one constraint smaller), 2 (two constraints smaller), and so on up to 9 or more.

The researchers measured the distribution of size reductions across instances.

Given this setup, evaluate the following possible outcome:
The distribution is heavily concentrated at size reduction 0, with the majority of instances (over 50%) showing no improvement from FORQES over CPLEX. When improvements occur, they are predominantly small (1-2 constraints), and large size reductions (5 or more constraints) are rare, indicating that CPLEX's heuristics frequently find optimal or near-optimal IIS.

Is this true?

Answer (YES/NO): YES